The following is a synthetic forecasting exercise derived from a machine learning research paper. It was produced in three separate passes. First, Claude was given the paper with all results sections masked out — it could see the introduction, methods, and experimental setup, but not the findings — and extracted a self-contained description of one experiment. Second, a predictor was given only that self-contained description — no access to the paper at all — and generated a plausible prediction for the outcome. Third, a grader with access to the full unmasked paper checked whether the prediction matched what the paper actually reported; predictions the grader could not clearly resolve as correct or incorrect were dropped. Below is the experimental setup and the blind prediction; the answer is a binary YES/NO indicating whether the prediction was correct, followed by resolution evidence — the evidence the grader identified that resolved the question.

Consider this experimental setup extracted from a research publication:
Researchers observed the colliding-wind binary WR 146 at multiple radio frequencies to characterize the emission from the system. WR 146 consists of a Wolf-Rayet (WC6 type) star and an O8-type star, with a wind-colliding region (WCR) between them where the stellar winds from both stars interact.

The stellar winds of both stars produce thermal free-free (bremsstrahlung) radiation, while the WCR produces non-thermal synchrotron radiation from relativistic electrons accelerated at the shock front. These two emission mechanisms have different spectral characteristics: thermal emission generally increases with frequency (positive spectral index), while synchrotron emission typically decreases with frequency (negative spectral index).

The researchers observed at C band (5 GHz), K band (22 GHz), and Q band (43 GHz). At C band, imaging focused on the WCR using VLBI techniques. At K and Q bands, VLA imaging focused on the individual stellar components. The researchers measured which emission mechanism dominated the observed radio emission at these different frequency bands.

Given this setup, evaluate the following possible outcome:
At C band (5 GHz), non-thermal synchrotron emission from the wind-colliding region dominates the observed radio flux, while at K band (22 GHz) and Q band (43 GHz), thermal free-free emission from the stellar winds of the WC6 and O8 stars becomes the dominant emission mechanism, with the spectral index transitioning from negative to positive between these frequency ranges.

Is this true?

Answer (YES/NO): YES